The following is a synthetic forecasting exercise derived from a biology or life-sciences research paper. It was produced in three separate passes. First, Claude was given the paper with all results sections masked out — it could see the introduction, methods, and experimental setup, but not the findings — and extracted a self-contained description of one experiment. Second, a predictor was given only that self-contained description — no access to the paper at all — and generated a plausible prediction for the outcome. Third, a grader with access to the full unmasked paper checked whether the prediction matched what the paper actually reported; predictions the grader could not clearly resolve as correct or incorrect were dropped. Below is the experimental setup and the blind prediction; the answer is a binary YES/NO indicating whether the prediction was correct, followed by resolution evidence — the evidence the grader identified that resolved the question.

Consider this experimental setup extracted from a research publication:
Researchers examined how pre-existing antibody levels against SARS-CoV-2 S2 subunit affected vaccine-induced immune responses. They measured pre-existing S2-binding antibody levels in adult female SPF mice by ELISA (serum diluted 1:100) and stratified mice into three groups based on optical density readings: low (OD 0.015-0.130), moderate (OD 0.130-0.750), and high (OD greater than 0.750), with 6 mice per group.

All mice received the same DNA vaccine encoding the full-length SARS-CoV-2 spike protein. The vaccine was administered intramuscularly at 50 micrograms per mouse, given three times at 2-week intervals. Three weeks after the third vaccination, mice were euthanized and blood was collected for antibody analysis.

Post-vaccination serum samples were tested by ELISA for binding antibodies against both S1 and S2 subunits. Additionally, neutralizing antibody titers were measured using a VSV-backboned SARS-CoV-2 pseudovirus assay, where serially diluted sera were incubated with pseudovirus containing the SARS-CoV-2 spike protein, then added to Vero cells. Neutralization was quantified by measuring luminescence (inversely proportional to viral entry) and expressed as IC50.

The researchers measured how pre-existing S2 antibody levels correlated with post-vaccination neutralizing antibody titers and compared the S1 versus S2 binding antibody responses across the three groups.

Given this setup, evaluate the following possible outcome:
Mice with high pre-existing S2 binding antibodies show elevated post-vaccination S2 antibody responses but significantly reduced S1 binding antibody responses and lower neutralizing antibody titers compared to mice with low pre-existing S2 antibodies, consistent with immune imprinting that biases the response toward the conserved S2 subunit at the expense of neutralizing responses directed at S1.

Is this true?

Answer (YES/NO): NO